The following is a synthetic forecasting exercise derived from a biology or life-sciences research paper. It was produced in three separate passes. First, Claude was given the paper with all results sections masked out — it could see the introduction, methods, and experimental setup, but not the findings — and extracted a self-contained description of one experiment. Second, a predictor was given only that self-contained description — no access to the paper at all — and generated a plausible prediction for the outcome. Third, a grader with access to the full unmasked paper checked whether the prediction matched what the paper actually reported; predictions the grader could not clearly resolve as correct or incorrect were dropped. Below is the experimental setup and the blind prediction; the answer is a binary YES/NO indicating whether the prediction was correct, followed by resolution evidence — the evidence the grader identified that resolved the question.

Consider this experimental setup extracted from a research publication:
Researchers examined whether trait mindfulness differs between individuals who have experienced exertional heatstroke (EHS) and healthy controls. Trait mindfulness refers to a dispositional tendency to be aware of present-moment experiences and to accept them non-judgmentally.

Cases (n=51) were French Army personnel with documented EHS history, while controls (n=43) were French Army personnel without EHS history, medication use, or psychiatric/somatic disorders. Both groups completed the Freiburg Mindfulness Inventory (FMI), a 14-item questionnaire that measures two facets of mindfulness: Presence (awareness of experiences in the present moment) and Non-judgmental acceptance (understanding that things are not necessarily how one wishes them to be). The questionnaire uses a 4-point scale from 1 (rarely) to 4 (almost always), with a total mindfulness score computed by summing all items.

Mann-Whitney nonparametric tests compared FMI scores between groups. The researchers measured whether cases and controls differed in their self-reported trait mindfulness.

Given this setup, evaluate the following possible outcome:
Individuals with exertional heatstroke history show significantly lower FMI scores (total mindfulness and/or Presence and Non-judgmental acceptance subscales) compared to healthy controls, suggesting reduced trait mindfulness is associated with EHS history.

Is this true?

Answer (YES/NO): YES